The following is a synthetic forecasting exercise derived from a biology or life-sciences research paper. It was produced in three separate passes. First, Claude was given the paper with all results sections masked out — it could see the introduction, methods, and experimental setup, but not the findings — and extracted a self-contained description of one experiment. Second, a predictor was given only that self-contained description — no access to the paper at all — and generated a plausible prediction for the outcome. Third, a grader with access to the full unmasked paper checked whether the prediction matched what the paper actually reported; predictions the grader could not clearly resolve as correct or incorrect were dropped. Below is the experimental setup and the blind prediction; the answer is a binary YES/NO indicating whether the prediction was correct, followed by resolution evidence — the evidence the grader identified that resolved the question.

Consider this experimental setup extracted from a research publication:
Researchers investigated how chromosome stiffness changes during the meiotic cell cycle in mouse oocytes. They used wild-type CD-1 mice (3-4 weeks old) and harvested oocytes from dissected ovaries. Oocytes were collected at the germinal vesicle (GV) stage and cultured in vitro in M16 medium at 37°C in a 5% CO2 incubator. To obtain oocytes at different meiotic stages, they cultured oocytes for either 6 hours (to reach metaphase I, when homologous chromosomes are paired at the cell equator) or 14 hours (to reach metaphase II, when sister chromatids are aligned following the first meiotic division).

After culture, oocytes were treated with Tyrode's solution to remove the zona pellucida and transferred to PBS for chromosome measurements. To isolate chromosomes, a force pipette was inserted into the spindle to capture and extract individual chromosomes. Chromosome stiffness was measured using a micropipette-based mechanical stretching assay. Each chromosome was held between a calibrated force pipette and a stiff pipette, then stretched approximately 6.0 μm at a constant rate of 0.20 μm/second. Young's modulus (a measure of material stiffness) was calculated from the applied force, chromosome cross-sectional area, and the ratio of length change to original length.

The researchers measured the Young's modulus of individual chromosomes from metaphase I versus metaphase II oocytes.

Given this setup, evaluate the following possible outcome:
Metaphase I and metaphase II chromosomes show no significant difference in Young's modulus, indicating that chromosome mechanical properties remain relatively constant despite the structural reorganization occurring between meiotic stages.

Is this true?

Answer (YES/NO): NO